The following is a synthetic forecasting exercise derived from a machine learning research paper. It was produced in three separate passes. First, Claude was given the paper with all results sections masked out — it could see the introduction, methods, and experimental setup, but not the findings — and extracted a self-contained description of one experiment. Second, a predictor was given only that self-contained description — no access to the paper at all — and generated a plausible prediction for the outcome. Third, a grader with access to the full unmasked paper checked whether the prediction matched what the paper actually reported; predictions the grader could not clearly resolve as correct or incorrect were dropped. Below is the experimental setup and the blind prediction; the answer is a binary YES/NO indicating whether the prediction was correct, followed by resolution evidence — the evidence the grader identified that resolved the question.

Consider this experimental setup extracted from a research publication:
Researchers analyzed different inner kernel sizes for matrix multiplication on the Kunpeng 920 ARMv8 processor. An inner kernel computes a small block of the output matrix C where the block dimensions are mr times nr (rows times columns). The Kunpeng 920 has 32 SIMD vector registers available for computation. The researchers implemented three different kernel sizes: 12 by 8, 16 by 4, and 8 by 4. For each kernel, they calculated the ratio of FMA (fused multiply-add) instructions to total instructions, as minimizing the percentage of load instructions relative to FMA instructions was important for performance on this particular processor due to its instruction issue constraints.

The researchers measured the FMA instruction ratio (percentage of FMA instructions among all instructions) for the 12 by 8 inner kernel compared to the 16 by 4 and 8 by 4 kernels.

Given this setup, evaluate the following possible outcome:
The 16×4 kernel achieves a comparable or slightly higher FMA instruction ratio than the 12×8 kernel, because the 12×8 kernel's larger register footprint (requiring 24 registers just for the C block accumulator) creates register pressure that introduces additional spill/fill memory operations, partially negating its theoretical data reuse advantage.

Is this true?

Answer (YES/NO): NO